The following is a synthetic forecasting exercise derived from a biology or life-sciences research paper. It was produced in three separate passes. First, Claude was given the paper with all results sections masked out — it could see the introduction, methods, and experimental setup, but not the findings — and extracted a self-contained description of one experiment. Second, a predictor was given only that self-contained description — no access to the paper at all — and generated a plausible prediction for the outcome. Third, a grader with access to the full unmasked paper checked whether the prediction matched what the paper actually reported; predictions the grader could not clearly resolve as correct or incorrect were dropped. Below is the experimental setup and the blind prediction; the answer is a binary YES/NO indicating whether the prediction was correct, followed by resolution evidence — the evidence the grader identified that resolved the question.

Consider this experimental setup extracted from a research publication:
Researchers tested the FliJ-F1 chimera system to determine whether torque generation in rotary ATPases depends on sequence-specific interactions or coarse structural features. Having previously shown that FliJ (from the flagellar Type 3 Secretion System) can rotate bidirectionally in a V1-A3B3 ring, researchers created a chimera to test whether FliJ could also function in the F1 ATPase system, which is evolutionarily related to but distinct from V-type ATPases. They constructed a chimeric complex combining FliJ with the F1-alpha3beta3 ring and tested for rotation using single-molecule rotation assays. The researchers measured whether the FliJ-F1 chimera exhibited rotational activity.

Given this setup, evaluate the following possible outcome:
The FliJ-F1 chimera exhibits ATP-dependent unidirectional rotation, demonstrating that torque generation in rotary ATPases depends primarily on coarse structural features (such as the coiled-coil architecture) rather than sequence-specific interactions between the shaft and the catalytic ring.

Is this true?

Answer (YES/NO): NO